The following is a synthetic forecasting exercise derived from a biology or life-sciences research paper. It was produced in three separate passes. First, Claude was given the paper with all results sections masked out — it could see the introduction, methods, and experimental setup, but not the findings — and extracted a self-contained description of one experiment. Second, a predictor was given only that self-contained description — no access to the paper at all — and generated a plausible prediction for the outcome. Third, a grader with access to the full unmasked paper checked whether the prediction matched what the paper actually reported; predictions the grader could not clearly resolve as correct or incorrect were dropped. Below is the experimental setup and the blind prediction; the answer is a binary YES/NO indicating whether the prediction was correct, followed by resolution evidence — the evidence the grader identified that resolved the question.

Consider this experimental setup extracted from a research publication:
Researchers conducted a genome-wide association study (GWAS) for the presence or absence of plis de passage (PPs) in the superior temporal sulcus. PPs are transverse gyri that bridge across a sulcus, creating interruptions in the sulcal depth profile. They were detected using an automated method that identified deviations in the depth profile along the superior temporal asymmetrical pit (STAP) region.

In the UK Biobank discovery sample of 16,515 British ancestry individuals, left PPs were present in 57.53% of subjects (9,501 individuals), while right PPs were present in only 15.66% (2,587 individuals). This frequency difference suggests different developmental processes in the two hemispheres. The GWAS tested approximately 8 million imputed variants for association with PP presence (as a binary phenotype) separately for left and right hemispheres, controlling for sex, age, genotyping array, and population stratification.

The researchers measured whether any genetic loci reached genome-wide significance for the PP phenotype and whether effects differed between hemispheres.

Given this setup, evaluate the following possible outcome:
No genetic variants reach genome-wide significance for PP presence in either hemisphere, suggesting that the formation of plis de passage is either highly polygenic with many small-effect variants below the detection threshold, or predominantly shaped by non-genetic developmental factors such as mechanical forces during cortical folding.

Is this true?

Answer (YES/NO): YES